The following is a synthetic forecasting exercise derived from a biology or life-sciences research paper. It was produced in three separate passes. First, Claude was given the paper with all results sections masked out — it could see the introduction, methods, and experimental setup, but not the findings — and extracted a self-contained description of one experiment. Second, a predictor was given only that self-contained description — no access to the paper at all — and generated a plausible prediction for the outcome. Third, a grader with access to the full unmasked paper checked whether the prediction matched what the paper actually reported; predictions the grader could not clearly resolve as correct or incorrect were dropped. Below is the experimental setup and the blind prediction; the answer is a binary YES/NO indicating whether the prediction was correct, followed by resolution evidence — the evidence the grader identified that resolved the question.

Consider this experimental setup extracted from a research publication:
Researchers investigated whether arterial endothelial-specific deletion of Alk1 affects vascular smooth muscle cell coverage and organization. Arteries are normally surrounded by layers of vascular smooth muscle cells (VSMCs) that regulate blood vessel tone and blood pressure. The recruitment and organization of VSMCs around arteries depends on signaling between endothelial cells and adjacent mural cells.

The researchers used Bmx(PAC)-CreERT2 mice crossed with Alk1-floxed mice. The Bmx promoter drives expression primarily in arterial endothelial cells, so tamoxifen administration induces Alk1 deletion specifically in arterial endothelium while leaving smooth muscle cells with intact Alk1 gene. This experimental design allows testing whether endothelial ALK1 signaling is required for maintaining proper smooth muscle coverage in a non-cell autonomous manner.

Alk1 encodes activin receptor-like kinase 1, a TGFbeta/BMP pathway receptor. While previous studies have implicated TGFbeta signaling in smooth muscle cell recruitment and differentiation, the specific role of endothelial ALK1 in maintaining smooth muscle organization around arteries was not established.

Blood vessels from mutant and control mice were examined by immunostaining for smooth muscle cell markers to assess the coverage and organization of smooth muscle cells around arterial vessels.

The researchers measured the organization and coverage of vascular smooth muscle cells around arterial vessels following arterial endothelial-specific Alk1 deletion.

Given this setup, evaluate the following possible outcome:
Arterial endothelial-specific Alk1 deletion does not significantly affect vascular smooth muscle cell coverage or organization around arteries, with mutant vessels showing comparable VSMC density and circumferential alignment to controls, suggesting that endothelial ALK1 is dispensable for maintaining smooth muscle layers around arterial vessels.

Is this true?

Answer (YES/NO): NO